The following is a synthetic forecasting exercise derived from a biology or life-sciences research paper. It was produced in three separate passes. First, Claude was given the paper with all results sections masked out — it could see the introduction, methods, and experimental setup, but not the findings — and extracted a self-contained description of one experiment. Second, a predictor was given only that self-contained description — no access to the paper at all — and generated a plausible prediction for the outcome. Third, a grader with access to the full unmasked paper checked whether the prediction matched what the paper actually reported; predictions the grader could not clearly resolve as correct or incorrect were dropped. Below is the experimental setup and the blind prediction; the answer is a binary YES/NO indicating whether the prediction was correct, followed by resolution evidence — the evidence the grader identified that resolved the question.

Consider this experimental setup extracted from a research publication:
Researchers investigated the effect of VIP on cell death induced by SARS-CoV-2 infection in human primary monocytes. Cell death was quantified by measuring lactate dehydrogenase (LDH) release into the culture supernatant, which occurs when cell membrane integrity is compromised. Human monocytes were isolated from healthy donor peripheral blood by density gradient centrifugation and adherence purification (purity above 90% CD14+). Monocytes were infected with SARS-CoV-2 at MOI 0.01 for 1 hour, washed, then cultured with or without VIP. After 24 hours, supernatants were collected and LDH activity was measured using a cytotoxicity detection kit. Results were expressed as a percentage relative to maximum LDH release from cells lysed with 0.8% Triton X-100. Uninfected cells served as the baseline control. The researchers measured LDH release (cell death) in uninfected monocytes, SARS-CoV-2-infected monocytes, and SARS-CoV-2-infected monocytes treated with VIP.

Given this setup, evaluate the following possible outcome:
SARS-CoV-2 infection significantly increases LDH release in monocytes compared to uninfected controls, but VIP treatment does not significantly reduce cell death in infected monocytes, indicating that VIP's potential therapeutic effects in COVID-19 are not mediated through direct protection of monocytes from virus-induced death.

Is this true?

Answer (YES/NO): NO